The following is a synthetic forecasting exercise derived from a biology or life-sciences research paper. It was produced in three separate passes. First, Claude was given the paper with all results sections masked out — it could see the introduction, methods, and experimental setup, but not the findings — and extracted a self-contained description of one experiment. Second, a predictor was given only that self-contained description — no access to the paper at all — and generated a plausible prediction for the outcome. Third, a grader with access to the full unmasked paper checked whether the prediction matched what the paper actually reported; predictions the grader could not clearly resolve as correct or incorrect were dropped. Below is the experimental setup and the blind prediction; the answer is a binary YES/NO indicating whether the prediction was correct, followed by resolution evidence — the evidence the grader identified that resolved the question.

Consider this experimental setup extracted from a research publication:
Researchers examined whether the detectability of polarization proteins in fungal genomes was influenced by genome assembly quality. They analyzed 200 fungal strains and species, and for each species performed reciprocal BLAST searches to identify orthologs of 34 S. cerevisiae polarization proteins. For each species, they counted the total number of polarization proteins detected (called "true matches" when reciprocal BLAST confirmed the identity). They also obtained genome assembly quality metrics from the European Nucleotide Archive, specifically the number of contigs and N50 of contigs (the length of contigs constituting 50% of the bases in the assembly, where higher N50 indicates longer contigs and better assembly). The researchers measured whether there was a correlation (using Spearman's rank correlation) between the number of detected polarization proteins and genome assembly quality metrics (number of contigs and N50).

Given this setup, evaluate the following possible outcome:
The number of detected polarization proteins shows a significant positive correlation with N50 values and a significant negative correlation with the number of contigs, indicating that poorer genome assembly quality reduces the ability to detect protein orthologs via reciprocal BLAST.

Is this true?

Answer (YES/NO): YES